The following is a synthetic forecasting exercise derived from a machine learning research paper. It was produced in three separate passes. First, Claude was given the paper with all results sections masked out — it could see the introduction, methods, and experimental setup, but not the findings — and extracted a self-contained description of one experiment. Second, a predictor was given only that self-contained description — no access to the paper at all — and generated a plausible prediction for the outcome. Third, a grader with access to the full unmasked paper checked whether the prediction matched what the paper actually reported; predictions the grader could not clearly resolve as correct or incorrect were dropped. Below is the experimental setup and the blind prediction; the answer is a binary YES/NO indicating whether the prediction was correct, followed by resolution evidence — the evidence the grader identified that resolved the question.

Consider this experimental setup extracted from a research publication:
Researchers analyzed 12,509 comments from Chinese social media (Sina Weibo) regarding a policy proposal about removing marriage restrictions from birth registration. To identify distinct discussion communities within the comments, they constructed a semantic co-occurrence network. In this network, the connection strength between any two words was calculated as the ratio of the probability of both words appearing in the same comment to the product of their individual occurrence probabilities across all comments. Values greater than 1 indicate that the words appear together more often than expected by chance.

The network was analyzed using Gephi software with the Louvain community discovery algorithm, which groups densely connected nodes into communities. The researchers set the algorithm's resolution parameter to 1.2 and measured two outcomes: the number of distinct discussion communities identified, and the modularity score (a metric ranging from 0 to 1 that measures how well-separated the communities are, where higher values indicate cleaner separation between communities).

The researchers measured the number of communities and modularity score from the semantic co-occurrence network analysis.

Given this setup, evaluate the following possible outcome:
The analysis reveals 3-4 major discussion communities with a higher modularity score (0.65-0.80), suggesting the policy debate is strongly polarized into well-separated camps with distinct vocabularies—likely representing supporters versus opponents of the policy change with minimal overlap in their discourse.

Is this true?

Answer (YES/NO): NO